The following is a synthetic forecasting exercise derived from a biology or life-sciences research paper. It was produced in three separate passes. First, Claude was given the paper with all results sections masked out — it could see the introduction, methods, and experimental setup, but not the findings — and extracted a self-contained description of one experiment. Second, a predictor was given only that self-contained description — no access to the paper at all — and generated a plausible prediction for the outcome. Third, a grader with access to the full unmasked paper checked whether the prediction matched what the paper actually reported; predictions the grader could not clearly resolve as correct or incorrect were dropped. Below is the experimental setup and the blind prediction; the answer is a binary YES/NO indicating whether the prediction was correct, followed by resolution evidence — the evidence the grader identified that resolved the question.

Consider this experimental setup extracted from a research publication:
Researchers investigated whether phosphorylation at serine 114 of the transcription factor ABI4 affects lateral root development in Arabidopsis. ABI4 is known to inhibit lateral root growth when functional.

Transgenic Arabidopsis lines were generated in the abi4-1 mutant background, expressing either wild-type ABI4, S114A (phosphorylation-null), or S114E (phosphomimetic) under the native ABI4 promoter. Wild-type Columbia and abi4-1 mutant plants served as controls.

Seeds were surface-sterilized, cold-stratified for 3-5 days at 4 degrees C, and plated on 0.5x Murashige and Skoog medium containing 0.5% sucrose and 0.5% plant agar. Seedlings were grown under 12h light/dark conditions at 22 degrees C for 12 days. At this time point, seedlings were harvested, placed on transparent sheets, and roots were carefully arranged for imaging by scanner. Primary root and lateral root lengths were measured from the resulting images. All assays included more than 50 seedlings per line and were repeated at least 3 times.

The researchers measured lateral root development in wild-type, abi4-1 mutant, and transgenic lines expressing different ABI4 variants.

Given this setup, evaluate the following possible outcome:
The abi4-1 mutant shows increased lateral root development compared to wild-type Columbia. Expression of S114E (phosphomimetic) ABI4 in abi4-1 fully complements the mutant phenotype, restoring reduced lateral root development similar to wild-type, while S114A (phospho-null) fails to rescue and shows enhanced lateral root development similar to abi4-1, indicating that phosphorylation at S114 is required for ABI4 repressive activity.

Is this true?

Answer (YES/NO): YES